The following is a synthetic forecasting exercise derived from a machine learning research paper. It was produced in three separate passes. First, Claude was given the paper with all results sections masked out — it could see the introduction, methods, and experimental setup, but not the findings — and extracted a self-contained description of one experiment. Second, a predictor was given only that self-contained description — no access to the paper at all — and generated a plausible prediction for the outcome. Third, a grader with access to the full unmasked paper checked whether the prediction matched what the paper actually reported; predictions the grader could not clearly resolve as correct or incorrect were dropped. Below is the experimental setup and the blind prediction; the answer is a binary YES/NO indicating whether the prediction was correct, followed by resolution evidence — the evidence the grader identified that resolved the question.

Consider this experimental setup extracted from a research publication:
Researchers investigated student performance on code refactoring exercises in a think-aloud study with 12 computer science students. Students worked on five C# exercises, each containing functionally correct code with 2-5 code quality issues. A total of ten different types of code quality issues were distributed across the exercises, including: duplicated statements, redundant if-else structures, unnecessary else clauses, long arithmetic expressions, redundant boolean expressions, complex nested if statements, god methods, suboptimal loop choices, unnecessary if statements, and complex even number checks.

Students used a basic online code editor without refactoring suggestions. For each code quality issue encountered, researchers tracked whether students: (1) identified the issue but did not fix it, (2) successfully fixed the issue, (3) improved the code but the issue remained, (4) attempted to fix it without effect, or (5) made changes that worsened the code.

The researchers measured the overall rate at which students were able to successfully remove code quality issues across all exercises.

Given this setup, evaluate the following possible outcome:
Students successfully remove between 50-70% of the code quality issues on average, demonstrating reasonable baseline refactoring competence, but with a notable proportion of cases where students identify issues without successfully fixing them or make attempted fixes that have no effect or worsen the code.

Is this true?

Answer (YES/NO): YES